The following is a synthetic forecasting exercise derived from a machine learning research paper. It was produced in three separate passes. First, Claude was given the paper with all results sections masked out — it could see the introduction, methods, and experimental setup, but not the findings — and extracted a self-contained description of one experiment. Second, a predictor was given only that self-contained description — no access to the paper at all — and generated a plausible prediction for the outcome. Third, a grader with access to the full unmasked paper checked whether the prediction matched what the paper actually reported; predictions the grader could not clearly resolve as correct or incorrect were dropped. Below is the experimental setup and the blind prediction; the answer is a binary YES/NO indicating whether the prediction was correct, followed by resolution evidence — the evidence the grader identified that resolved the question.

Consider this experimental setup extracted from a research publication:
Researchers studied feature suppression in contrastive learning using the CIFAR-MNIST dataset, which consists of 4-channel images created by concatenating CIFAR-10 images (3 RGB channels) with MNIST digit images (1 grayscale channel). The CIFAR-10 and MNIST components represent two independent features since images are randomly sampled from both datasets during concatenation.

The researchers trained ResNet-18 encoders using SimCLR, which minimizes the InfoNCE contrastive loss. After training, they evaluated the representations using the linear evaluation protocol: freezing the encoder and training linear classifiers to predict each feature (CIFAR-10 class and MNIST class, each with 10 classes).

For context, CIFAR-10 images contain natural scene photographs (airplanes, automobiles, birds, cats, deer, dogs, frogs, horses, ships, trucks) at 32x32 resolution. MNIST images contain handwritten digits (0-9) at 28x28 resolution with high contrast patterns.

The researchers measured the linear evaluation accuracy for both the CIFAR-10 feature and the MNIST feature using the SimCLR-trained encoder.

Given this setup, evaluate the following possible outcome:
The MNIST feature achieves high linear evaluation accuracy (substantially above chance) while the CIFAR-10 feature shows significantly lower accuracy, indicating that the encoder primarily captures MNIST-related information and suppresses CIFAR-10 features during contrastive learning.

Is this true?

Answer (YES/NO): YES